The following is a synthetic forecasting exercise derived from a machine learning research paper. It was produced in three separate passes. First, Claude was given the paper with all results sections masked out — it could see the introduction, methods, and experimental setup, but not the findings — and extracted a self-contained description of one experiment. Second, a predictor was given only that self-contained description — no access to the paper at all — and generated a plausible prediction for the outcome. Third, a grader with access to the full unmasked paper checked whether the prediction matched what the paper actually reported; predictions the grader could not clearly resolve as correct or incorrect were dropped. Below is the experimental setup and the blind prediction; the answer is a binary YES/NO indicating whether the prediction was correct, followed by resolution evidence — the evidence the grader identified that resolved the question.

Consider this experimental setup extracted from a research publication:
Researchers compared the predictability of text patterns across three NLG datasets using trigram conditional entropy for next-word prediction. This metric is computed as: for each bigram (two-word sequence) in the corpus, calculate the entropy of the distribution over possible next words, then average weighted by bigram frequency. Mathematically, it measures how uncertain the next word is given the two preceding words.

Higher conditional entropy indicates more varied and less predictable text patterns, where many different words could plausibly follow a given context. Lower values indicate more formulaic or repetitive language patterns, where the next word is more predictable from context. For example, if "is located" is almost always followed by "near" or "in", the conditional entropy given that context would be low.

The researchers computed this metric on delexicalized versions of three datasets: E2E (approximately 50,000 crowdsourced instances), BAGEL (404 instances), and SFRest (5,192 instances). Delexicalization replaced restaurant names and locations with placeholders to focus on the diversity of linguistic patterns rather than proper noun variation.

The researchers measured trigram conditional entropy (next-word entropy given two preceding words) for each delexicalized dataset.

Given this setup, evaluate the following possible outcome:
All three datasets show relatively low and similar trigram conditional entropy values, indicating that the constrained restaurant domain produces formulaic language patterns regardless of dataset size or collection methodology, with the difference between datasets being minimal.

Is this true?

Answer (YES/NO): NO